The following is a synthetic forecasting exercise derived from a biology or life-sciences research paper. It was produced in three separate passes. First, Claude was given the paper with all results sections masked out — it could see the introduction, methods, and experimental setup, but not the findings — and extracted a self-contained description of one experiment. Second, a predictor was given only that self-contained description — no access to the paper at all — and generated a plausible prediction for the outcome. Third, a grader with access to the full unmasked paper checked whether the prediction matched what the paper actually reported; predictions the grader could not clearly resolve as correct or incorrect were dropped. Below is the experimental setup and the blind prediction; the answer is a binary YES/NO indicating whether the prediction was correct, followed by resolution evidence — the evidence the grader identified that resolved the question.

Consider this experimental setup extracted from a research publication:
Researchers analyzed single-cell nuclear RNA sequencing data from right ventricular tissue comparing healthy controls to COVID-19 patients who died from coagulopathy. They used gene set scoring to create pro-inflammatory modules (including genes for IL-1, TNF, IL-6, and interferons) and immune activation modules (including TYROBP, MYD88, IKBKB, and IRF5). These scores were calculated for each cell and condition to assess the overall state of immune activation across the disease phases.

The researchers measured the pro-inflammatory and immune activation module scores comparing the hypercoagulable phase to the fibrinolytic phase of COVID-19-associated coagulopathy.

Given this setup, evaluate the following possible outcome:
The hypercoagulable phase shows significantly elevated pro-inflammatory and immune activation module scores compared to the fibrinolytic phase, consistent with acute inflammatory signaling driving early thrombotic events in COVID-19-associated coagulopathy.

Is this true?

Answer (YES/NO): NO